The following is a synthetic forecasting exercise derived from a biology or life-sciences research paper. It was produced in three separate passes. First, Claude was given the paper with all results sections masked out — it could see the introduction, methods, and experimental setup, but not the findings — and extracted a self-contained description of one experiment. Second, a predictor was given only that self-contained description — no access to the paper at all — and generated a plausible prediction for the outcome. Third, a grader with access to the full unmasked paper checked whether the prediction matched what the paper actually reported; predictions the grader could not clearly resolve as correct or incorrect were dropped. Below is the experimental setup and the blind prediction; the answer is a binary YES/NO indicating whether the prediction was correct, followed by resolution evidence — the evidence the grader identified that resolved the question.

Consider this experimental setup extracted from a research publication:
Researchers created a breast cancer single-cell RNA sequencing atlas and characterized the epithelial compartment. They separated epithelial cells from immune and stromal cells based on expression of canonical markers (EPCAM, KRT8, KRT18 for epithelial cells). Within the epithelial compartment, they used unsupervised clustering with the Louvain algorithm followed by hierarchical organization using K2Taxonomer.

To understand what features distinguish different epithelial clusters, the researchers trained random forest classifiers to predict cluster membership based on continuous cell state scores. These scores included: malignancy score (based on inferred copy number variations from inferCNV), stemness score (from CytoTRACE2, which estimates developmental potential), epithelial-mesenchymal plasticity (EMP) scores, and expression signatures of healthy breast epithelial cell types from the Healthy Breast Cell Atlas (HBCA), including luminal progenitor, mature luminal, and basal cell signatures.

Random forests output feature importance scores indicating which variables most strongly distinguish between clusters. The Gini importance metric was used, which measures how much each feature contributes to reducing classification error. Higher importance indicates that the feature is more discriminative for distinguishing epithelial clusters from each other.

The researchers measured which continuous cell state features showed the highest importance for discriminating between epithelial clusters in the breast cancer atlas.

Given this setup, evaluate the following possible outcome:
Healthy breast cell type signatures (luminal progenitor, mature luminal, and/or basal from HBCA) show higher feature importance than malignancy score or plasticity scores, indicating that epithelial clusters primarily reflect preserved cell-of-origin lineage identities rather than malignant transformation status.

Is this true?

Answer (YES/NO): NO